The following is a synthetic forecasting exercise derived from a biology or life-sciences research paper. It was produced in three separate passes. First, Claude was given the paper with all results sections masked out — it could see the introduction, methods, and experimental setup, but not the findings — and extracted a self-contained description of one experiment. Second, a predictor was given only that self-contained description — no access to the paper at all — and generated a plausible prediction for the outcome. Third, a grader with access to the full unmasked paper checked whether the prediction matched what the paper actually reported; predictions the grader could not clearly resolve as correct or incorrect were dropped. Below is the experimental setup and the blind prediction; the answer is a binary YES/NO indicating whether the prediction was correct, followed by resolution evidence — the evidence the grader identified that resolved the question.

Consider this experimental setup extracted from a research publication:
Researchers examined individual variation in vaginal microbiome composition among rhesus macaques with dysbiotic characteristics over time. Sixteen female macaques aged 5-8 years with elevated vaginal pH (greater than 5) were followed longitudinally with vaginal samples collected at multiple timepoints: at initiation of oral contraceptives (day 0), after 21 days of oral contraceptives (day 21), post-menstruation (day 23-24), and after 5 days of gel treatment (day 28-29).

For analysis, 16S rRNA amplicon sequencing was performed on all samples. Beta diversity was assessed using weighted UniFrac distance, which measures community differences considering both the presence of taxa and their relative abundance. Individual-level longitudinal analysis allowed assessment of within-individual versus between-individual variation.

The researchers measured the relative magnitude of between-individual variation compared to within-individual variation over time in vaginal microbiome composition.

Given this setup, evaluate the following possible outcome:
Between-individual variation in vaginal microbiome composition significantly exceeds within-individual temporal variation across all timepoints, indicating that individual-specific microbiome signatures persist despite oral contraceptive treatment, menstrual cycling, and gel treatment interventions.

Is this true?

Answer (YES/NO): YES